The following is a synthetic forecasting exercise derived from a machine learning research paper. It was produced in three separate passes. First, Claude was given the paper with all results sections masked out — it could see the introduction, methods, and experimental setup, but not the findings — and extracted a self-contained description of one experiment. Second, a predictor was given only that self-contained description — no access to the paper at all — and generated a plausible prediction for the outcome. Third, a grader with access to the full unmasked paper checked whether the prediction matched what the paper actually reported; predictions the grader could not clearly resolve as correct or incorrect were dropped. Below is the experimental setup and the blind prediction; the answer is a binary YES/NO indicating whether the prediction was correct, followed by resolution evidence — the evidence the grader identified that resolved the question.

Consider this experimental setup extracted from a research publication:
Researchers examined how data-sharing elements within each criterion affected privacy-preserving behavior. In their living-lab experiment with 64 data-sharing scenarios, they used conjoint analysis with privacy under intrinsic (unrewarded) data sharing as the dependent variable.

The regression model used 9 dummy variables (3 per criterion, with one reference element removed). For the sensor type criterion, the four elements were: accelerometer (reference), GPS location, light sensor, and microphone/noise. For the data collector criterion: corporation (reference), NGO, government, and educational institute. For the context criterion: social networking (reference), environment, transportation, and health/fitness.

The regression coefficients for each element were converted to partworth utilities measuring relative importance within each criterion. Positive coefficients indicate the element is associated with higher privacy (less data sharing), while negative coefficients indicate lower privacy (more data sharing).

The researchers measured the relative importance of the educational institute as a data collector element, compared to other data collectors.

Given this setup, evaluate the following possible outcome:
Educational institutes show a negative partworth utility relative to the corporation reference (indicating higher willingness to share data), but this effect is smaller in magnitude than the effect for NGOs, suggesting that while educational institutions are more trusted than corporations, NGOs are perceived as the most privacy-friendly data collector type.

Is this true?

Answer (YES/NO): NO